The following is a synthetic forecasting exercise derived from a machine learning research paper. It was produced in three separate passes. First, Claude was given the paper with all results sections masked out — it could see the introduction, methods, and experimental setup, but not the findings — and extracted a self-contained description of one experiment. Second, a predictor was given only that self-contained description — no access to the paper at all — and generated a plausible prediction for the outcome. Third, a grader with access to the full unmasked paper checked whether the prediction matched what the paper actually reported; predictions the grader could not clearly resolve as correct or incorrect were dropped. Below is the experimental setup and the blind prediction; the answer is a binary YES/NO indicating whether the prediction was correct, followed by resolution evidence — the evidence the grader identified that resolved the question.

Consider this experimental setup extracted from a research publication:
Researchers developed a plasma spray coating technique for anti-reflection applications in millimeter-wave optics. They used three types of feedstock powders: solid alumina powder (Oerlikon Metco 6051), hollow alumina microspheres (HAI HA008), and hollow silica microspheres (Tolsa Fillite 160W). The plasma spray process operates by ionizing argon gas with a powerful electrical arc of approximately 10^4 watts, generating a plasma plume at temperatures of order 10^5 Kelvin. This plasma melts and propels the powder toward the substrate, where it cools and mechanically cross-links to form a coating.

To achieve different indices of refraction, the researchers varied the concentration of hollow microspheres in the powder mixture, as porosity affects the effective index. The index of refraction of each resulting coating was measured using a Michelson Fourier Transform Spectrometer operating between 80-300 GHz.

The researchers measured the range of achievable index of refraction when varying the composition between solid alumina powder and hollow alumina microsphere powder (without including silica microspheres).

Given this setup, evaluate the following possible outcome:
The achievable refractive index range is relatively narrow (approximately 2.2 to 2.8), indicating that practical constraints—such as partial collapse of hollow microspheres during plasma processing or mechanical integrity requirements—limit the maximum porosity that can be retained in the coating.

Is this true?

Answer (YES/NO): NO